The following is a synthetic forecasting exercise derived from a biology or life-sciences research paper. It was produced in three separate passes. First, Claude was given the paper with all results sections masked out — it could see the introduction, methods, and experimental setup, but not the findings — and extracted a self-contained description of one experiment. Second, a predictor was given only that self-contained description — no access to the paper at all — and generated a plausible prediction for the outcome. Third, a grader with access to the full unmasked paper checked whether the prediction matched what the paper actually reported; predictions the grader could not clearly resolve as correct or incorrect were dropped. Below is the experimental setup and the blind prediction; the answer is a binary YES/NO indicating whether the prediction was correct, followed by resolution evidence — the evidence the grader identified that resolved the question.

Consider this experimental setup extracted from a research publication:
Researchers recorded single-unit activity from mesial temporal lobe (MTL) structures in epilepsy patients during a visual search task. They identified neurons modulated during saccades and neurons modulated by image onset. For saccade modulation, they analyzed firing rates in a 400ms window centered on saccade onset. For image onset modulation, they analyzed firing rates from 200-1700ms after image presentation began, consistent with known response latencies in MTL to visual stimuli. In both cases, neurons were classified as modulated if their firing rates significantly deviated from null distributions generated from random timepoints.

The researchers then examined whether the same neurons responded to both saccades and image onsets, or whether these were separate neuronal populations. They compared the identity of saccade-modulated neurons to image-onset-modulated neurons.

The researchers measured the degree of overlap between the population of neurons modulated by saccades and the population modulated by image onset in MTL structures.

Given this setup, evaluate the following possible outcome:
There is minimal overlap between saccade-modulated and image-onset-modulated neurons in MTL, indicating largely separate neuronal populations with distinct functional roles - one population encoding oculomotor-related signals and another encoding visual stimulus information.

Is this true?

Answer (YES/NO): YES